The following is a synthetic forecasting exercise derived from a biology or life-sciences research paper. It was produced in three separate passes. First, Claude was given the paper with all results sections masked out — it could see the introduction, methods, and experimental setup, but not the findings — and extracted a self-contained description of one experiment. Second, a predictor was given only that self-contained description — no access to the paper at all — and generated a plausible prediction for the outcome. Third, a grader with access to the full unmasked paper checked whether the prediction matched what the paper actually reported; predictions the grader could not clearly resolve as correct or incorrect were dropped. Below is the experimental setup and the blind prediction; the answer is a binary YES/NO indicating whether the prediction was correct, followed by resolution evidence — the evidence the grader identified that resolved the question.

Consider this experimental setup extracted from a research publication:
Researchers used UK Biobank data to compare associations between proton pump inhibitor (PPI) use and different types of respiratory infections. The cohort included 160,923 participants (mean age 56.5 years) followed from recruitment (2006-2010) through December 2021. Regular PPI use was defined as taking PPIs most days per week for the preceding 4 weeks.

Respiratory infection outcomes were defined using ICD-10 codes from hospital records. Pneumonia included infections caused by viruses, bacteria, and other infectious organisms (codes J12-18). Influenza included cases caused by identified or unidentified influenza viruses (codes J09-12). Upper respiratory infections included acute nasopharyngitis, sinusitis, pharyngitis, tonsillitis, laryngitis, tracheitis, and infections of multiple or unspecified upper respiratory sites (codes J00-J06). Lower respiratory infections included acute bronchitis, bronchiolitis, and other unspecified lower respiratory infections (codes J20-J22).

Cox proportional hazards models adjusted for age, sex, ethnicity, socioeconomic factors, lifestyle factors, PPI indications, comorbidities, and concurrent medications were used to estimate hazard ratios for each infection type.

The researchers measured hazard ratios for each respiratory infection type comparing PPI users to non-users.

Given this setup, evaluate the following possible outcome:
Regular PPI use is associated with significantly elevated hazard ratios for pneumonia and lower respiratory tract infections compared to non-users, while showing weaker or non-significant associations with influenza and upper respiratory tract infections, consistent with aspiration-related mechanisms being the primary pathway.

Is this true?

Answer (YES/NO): NO